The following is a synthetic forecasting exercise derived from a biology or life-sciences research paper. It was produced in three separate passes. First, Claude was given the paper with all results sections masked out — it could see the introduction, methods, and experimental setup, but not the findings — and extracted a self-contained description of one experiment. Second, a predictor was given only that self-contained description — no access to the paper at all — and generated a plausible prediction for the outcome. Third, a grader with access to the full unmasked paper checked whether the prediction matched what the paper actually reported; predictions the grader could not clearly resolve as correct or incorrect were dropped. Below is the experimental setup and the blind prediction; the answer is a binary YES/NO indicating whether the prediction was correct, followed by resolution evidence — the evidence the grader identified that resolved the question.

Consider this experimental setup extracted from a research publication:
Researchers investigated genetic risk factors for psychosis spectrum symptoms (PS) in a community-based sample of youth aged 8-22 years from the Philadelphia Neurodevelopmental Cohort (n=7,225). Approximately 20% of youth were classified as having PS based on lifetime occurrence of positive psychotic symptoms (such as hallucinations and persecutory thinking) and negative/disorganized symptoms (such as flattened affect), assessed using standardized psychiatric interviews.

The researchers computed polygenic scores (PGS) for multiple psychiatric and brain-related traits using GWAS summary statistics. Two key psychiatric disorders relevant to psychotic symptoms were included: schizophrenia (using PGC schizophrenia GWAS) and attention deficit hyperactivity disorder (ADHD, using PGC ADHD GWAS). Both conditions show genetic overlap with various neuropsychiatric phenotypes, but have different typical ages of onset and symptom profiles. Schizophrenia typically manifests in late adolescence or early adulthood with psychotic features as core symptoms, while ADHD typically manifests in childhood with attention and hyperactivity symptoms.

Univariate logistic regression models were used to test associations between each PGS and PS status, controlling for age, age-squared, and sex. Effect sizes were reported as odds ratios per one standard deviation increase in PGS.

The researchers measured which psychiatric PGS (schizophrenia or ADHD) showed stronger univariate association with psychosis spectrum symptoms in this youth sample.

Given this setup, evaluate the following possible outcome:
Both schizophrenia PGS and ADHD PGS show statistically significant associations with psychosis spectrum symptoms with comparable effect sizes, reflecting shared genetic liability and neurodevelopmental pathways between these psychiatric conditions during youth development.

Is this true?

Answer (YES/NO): NO